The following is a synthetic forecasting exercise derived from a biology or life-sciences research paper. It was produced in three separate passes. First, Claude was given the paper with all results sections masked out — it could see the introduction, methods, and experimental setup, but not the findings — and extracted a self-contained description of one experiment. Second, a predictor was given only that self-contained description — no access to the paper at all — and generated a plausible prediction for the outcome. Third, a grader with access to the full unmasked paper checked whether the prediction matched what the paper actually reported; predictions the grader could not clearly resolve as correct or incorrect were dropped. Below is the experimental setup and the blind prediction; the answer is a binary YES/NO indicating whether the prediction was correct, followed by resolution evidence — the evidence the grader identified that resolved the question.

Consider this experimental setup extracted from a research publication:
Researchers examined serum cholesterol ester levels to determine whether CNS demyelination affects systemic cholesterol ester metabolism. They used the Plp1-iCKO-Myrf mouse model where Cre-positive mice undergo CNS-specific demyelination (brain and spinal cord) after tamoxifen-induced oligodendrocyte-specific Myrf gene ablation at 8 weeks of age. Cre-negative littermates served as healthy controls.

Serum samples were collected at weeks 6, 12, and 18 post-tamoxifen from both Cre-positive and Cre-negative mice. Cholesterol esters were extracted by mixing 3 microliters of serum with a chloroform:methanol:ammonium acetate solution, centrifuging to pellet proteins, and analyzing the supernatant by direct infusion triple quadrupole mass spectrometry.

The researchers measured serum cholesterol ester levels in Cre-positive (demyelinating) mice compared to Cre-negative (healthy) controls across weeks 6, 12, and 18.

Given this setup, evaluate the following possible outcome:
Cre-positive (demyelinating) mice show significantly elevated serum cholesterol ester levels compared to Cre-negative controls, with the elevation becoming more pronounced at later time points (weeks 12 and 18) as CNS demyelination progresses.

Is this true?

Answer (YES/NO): NO